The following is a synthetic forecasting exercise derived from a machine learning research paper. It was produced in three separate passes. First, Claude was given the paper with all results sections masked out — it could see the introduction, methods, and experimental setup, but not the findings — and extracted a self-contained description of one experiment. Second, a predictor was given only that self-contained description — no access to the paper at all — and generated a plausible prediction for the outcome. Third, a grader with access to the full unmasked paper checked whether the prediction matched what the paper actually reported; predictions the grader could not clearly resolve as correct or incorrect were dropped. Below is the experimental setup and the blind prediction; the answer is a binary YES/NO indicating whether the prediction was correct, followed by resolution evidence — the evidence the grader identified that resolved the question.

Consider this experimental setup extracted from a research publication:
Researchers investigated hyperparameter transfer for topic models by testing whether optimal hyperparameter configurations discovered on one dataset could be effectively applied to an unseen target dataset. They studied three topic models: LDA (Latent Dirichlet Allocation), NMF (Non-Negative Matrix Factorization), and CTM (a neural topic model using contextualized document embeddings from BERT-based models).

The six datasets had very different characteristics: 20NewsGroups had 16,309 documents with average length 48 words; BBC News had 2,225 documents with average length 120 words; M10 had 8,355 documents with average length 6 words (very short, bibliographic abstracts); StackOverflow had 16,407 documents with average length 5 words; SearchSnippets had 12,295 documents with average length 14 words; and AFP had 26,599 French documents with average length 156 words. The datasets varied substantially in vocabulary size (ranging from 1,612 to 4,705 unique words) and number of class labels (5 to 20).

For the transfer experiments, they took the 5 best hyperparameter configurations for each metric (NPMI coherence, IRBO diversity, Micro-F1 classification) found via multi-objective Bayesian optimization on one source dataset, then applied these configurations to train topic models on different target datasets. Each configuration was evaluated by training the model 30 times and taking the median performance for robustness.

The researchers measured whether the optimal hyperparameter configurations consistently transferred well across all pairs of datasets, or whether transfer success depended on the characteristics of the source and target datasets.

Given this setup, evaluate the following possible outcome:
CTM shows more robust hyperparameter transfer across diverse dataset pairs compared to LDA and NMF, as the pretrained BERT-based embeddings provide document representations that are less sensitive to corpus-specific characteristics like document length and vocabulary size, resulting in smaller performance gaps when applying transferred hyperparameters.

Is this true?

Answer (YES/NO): NO